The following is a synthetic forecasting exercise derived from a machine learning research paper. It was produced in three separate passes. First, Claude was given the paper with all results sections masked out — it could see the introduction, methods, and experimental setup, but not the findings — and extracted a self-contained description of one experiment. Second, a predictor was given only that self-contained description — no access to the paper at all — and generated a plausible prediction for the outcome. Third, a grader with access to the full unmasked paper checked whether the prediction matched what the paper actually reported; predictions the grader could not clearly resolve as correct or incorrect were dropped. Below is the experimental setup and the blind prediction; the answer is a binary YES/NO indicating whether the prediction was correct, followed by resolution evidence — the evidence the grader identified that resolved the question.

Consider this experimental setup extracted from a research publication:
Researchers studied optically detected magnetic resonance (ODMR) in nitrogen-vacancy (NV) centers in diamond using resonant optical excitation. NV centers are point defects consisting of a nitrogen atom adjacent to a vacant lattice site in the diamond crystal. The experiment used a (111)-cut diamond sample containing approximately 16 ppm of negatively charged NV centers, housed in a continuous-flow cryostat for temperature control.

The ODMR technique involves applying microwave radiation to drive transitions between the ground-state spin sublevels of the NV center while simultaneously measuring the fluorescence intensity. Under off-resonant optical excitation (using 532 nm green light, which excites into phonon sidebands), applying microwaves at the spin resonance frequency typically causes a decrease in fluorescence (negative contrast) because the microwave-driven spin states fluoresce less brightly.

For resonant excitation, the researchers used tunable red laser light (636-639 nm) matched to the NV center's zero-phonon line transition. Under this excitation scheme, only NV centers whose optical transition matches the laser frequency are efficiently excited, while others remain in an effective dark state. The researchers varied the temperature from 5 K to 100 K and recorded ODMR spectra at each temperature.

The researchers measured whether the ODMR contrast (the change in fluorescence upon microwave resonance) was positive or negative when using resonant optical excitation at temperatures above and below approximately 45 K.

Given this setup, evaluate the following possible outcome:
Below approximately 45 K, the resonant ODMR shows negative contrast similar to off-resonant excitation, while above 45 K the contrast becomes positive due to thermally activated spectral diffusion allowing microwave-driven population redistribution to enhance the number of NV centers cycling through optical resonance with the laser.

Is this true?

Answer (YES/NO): NO